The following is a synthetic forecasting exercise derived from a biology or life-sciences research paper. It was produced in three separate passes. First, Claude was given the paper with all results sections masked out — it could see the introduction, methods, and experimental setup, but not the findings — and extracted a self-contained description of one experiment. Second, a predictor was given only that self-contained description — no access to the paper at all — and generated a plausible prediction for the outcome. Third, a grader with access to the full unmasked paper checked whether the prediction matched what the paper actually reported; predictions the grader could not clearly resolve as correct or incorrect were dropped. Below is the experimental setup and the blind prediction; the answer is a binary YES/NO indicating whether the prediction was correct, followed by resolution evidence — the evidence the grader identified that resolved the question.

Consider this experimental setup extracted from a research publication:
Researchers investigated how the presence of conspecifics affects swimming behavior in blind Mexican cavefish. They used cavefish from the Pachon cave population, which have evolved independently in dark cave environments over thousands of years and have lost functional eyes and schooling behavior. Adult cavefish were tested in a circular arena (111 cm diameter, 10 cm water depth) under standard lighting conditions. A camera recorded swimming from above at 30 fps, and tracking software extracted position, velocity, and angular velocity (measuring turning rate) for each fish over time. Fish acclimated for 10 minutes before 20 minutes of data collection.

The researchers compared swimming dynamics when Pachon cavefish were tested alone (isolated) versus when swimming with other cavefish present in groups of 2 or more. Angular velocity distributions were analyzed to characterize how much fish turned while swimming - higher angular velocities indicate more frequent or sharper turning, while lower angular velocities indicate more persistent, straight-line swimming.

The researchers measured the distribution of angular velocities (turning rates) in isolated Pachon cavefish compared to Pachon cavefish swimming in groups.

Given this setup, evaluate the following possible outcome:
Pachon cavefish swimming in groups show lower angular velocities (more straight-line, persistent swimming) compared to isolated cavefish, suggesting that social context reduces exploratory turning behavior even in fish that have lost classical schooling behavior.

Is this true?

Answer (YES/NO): NO